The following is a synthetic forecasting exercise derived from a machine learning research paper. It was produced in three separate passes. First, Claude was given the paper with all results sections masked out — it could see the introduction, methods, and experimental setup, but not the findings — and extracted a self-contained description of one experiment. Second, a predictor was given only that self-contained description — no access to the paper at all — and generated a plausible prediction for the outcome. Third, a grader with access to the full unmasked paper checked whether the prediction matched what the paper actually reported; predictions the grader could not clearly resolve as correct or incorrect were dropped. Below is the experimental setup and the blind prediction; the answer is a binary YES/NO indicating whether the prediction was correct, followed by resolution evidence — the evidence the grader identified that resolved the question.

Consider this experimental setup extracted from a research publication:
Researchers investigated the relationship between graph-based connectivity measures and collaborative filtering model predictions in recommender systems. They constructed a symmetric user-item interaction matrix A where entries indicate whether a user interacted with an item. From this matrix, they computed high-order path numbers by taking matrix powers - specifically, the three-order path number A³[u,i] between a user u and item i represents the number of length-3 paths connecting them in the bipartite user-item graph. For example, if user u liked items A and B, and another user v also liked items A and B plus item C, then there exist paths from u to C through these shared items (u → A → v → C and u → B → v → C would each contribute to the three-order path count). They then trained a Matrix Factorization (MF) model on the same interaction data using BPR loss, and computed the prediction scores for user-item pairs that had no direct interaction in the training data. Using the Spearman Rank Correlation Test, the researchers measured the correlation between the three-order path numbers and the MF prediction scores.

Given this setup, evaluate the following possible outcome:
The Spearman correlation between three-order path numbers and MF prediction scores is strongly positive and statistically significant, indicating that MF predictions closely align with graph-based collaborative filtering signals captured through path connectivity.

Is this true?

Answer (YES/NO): YES